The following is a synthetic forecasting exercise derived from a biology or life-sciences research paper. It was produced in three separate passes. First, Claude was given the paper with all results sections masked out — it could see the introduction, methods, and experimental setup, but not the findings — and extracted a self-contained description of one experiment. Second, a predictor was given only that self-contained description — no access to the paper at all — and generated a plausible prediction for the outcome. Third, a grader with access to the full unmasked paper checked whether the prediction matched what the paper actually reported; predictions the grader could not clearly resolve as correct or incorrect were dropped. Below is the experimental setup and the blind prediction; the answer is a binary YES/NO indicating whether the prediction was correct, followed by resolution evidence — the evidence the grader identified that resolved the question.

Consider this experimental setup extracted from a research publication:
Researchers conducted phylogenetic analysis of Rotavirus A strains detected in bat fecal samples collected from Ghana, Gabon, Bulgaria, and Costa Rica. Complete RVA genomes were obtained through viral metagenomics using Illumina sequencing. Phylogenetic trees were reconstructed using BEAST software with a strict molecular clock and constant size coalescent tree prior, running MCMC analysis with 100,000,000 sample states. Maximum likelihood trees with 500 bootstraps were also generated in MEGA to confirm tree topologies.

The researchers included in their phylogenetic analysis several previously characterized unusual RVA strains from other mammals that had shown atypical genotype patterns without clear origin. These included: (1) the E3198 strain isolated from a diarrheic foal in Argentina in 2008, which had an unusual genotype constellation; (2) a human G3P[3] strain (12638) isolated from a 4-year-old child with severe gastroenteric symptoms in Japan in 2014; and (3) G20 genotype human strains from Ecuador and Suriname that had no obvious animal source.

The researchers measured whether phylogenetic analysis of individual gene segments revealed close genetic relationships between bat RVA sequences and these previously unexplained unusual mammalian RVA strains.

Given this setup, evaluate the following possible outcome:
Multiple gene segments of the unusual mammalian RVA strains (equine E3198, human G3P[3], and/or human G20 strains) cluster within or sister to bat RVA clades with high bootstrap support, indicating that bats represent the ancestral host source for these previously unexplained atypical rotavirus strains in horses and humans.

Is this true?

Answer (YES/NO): YES